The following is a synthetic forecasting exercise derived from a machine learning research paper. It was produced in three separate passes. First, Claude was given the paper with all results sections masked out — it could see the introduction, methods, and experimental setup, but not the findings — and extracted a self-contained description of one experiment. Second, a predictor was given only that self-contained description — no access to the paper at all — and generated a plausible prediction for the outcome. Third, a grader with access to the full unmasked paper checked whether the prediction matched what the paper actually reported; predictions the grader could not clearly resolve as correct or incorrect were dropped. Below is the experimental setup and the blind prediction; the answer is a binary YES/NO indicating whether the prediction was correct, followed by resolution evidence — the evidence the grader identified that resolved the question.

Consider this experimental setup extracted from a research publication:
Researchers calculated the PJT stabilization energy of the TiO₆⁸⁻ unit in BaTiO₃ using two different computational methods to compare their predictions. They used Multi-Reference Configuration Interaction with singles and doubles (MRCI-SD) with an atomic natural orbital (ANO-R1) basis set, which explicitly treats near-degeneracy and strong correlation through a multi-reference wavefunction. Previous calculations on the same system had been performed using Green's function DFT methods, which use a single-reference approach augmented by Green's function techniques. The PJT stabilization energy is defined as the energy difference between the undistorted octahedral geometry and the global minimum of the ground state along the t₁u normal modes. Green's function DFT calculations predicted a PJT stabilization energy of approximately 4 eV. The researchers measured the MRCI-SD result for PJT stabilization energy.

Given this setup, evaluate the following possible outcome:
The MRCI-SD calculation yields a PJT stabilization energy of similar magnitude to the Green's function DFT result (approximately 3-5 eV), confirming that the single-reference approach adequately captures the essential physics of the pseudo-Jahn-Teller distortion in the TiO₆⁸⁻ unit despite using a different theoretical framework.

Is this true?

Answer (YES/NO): NO